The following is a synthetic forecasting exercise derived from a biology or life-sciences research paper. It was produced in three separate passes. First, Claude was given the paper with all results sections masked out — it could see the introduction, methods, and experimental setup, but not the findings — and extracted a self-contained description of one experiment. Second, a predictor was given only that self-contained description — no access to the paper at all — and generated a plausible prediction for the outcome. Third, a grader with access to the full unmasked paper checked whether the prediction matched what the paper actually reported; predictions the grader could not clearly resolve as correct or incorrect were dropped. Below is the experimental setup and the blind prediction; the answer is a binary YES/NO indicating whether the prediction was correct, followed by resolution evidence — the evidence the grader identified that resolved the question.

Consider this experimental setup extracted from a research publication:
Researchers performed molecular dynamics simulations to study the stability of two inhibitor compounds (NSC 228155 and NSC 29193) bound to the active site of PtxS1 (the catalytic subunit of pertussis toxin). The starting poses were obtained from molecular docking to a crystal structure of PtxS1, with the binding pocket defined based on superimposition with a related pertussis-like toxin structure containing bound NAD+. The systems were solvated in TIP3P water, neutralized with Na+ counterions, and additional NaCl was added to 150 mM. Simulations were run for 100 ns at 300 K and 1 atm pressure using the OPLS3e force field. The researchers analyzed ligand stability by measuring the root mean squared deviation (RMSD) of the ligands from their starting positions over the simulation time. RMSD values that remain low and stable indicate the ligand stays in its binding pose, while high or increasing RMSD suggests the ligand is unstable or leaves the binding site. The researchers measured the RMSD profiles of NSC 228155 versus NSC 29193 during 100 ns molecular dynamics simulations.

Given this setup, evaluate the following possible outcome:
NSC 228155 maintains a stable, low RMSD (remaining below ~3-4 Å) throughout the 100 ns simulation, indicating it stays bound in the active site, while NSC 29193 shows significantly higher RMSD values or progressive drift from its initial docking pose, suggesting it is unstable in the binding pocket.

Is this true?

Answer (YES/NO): NO